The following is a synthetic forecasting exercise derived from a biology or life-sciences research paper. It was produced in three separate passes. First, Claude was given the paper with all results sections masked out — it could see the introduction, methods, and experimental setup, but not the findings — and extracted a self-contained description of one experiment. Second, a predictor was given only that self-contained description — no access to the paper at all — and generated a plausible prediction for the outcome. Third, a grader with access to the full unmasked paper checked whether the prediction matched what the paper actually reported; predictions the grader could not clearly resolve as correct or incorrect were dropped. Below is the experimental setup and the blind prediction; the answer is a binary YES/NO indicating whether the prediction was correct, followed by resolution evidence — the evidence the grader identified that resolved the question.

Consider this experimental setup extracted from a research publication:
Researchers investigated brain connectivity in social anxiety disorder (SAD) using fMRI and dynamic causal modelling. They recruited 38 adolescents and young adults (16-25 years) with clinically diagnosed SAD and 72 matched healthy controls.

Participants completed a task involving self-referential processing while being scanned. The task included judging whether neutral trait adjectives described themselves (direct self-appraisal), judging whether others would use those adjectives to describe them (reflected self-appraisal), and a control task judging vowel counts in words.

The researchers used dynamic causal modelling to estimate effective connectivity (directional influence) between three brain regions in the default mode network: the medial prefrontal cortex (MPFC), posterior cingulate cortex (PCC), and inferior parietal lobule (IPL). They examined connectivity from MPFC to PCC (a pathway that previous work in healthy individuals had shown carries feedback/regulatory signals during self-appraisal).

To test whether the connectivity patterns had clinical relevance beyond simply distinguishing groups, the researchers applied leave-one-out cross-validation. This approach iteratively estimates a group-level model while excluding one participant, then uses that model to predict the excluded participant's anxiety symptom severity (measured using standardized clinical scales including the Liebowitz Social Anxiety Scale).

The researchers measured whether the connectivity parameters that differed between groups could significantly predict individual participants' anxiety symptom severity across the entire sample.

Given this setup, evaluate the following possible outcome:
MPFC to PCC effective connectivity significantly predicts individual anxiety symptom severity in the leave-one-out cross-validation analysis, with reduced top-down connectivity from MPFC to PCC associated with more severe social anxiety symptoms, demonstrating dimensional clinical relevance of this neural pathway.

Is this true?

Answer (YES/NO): NO